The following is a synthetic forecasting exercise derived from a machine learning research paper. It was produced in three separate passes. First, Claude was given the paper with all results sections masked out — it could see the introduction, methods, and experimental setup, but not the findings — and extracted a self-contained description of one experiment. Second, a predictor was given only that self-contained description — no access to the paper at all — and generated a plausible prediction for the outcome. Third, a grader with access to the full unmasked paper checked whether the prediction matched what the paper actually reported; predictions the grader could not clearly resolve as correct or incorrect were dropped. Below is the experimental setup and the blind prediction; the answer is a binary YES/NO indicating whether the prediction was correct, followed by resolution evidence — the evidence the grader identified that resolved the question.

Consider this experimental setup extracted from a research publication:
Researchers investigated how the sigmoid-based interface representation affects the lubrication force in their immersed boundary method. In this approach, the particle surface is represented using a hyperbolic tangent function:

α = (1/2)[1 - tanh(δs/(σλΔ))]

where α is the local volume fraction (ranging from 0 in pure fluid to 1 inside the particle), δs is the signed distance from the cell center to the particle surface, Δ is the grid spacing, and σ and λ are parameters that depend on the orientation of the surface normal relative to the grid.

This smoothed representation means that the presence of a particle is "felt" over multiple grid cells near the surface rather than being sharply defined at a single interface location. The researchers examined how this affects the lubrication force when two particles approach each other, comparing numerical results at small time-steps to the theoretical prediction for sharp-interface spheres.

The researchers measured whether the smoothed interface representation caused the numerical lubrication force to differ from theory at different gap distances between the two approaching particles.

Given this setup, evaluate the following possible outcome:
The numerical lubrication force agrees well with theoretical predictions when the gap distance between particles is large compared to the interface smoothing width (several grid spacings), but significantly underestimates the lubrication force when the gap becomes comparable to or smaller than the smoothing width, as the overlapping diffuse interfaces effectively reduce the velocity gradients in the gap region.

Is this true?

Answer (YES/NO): NO